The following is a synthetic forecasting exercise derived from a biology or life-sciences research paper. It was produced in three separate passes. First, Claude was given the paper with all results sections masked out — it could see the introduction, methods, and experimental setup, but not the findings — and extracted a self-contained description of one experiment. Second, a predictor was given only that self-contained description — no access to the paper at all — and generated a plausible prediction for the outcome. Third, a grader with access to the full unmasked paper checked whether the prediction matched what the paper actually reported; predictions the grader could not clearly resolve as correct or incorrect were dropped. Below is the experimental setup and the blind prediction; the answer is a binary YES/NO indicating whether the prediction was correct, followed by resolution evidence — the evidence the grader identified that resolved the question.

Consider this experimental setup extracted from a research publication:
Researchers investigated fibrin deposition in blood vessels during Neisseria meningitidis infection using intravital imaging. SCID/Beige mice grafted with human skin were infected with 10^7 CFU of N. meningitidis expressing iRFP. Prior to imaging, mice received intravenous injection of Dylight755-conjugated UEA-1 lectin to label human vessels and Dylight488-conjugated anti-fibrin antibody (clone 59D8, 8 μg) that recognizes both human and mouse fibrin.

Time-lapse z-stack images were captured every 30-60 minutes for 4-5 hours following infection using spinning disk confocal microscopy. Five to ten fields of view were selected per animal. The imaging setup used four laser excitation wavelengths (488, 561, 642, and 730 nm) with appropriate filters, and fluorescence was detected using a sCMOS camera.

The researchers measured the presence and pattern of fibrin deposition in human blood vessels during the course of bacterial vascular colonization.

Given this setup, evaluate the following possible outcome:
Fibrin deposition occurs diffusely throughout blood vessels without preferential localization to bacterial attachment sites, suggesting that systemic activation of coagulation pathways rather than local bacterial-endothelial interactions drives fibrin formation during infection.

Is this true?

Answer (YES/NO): NO